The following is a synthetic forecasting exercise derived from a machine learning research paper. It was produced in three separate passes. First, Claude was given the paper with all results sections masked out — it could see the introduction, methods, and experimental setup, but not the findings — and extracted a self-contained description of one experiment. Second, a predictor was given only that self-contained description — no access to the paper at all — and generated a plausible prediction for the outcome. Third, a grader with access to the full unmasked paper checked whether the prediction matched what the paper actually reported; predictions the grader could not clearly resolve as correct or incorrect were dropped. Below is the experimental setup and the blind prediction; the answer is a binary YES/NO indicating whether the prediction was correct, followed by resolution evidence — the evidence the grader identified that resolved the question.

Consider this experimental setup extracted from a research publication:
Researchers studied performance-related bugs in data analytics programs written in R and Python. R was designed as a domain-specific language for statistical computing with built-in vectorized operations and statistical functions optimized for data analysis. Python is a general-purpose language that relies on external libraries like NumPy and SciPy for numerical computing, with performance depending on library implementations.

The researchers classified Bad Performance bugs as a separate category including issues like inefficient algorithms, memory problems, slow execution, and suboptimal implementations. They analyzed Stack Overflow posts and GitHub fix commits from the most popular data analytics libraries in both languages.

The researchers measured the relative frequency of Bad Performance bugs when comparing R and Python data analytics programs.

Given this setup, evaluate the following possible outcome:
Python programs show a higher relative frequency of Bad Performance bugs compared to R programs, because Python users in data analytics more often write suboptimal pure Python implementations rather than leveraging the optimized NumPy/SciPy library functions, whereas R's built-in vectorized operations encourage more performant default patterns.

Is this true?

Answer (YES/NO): YES